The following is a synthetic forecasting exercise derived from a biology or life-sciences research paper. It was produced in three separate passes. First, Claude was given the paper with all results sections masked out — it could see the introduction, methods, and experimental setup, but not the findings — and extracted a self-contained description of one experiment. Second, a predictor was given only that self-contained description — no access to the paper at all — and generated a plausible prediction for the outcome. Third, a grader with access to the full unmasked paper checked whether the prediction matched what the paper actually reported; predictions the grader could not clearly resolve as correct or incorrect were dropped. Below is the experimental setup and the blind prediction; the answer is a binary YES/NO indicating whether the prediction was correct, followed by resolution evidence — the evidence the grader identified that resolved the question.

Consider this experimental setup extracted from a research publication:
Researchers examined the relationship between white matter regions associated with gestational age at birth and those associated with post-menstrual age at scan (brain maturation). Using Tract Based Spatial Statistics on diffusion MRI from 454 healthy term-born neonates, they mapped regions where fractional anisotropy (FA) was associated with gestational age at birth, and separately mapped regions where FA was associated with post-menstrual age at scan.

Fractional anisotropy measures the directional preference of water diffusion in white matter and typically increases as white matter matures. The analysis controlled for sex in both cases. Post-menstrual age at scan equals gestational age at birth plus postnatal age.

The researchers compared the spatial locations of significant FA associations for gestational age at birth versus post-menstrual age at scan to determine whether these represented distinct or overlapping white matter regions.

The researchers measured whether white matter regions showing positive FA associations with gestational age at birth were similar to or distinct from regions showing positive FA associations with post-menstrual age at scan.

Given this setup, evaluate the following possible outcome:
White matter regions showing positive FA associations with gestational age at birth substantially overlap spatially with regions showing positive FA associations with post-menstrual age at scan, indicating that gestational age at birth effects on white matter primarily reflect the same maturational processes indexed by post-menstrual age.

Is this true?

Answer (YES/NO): YES